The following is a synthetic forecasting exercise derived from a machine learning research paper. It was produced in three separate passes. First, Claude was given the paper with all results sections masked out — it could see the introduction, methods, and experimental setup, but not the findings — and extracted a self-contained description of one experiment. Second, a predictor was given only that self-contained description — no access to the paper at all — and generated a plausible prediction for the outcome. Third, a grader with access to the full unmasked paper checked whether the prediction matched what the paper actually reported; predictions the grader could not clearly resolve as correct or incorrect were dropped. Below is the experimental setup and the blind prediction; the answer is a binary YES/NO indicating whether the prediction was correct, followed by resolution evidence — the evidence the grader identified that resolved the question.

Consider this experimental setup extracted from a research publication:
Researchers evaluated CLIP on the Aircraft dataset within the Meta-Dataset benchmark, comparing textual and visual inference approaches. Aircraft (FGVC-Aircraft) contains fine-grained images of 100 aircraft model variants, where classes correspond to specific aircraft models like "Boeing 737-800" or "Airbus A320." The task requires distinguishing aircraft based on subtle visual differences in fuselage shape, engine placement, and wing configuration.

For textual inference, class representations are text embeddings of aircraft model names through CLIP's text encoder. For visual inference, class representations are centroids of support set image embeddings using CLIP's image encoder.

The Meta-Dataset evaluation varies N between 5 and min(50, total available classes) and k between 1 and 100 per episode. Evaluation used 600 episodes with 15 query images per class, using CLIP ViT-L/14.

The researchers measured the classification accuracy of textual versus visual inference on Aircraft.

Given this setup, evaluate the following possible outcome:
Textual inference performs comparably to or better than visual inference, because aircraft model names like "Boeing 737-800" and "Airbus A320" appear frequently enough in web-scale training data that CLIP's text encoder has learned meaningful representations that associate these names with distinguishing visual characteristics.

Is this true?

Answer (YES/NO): NO